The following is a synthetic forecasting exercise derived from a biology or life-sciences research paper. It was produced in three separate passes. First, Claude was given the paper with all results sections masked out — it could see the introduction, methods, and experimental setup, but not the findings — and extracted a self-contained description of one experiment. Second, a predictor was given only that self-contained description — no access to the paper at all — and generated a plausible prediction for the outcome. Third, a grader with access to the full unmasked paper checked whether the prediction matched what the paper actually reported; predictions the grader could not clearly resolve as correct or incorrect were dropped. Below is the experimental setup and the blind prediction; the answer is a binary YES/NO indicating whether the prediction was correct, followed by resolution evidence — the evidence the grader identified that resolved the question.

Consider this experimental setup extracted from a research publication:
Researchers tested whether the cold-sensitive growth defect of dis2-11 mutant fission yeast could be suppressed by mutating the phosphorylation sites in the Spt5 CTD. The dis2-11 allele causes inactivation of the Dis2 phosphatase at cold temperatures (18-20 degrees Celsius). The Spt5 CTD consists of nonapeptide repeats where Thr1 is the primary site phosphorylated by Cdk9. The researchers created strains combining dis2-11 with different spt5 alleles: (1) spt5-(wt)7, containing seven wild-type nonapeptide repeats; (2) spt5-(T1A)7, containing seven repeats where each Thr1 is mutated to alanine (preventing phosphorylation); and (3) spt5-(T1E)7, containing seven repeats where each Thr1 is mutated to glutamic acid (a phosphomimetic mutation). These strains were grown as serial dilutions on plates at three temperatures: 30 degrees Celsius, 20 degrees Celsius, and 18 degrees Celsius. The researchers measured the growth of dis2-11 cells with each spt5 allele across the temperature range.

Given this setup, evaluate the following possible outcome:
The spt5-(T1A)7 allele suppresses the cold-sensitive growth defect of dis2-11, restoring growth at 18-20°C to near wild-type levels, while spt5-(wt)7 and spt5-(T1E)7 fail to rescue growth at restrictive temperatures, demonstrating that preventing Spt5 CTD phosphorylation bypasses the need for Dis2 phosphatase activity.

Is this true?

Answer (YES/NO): NO